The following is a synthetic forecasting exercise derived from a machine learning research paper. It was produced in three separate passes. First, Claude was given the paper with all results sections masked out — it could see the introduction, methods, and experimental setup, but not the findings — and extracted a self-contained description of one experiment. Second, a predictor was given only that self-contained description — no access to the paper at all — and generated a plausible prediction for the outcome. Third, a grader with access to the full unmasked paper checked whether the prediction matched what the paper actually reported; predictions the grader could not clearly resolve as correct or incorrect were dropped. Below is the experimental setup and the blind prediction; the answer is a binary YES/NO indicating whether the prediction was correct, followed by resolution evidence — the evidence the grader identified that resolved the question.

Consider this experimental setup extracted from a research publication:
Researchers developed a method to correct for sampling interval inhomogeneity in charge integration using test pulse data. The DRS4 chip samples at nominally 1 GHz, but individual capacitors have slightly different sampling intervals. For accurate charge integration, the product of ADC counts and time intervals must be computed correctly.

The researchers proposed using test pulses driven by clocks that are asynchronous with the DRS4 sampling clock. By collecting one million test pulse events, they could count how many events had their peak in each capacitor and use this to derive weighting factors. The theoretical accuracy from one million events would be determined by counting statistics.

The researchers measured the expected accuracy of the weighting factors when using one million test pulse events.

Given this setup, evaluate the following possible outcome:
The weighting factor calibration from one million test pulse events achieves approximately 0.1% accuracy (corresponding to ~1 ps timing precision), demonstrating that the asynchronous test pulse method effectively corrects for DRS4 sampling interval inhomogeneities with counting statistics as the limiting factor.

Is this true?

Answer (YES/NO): NO